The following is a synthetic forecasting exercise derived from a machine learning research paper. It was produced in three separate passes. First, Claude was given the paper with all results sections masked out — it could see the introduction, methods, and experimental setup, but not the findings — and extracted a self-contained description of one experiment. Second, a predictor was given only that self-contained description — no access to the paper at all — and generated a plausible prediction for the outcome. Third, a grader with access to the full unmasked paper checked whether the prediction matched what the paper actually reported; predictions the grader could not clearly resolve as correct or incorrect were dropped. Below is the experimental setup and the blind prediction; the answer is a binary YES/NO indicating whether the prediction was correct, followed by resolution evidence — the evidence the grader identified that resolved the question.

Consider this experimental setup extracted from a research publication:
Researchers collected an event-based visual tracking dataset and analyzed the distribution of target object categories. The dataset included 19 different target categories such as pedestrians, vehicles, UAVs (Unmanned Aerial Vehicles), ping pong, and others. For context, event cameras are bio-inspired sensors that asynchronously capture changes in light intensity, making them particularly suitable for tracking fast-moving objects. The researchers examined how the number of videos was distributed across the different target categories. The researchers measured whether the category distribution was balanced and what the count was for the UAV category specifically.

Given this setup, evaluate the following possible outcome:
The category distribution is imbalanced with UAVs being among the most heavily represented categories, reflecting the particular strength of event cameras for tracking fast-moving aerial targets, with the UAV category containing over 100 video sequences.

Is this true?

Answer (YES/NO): NO